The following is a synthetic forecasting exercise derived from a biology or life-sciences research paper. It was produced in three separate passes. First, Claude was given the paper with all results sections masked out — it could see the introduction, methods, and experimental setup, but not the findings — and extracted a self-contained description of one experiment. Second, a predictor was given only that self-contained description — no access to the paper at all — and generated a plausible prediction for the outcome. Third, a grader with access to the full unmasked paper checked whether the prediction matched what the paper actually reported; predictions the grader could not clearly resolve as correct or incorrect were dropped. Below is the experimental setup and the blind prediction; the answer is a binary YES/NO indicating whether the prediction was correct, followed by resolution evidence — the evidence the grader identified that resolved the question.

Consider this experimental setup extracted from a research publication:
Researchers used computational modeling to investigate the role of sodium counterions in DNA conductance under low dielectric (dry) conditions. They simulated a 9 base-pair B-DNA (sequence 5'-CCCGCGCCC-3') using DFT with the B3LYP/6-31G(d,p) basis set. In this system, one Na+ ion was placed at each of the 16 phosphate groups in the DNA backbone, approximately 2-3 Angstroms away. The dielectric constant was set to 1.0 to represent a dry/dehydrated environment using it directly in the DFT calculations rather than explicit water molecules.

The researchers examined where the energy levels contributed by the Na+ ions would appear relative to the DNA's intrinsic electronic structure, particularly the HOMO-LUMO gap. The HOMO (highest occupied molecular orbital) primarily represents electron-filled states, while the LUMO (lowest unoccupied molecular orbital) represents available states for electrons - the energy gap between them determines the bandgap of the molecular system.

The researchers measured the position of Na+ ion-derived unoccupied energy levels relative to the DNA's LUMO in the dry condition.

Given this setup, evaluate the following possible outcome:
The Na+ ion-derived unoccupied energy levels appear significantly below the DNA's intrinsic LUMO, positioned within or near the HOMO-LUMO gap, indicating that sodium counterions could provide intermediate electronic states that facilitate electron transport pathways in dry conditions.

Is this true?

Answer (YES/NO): YES